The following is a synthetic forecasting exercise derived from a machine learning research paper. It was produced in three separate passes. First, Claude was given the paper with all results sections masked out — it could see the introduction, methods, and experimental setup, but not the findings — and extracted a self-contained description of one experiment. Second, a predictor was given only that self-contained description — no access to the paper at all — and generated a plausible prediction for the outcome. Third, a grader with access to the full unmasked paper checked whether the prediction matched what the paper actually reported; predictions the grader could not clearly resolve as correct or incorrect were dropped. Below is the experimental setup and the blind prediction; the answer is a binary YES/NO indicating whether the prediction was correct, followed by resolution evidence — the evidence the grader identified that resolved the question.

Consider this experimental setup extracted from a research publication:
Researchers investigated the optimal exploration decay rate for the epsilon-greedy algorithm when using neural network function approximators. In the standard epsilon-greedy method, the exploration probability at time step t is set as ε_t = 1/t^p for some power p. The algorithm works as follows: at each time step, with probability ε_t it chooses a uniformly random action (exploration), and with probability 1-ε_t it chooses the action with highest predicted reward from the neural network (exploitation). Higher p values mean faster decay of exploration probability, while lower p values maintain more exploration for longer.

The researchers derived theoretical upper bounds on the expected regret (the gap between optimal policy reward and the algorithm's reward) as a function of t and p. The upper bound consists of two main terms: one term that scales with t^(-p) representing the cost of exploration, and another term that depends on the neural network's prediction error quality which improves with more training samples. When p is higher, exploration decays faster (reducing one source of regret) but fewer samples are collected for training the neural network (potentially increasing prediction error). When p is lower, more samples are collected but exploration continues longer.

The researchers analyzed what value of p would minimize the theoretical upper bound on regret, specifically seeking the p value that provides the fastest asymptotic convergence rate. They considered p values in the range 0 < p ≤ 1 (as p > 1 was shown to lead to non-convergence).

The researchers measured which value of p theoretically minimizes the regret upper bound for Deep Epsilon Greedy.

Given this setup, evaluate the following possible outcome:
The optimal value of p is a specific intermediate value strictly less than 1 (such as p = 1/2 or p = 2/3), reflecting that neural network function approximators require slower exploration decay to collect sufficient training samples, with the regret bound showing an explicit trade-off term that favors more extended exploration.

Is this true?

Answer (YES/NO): NO